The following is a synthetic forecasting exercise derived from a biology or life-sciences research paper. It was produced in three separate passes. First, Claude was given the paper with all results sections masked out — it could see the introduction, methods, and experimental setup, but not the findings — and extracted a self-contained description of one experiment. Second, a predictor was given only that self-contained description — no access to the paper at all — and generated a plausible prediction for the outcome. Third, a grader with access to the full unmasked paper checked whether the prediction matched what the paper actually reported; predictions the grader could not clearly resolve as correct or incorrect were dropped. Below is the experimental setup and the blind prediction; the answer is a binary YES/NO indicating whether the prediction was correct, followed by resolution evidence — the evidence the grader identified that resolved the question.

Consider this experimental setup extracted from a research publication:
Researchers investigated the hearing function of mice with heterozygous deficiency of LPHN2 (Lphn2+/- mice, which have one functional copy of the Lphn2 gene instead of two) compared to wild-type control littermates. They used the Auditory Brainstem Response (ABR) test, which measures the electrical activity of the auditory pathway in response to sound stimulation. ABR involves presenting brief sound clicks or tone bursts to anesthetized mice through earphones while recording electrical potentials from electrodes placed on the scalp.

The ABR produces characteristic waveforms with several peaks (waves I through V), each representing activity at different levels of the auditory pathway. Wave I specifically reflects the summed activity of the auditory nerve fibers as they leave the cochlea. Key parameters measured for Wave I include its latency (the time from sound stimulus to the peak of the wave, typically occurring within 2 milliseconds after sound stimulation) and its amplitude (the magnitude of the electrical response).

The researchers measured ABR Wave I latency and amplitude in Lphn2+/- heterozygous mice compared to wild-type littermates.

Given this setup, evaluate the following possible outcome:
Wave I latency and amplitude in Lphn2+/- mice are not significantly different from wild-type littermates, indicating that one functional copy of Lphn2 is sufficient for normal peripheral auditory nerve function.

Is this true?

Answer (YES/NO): NO